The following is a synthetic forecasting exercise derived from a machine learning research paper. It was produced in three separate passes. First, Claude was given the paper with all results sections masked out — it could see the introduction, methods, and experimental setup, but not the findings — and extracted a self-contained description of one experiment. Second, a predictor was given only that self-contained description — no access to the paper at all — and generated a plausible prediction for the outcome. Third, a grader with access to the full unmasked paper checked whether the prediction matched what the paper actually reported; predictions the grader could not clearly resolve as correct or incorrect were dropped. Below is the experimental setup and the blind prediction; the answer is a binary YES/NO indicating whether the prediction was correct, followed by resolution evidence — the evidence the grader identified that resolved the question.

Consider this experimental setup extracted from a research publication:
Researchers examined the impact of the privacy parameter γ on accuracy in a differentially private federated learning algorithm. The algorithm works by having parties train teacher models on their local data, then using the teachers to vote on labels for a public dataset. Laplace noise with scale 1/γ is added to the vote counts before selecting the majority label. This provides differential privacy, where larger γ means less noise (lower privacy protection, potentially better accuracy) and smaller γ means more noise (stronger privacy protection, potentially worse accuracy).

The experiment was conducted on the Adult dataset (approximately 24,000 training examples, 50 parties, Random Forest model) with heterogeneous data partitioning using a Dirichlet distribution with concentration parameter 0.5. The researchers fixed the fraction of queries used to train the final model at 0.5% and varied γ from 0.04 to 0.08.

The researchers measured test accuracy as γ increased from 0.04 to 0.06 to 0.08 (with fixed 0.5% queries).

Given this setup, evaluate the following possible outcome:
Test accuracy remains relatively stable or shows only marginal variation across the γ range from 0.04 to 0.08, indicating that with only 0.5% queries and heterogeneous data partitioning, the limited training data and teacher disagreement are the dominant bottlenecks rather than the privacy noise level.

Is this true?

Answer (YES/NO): YES